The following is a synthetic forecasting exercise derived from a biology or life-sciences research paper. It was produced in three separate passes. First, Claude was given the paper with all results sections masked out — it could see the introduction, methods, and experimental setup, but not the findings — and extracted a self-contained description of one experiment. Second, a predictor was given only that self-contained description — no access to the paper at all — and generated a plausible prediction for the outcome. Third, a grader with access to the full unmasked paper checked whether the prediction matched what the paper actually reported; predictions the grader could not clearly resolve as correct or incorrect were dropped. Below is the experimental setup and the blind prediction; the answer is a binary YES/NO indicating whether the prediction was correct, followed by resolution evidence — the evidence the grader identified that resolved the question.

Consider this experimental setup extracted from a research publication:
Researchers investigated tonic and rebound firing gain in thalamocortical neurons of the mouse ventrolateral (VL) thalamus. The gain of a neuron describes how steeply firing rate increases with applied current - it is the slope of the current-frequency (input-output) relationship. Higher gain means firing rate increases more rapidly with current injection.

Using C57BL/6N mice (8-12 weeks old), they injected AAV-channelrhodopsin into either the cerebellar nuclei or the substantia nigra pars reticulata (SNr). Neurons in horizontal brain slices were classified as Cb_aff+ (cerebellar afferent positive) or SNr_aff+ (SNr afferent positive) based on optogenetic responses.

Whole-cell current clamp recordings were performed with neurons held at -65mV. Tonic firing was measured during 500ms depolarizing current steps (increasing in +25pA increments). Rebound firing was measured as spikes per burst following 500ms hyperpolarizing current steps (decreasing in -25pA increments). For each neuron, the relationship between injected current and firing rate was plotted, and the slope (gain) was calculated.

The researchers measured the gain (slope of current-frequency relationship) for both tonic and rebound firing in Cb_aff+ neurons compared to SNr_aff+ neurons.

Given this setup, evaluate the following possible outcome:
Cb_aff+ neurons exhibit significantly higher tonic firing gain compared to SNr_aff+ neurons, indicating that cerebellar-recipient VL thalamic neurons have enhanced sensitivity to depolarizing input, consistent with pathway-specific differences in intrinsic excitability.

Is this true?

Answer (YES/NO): YES